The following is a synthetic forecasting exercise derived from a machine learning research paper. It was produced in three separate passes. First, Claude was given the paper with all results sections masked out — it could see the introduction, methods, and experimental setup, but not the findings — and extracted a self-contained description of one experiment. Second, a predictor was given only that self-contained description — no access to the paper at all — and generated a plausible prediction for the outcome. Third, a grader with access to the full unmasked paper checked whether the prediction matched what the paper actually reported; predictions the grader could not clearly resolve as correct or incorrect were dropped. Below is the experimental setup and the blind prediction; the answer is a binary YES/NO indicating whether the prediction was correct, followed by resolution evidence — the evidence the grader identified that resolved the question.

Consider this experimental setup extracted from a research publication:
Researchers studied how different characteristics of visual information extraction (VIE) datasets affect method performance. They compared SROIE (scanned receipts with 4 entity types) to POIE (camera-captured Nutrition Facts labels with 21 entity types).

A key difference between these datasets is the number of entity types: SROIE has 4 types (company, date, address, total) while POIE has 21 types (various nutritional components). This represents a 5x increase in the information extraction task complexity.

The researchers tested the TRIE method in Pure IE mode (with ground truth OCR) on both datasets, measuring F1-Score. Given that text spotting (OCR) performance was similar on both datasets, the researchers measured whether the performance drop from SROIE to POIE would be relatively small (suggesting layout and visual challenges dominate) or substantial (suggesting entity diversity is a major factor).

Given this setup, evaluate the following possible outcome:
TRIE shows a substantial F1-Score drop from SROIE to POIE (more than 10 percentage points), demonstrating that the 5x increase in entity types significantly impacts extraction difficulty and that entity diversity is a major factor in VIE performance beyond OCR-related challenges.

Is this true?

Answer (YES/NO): YES